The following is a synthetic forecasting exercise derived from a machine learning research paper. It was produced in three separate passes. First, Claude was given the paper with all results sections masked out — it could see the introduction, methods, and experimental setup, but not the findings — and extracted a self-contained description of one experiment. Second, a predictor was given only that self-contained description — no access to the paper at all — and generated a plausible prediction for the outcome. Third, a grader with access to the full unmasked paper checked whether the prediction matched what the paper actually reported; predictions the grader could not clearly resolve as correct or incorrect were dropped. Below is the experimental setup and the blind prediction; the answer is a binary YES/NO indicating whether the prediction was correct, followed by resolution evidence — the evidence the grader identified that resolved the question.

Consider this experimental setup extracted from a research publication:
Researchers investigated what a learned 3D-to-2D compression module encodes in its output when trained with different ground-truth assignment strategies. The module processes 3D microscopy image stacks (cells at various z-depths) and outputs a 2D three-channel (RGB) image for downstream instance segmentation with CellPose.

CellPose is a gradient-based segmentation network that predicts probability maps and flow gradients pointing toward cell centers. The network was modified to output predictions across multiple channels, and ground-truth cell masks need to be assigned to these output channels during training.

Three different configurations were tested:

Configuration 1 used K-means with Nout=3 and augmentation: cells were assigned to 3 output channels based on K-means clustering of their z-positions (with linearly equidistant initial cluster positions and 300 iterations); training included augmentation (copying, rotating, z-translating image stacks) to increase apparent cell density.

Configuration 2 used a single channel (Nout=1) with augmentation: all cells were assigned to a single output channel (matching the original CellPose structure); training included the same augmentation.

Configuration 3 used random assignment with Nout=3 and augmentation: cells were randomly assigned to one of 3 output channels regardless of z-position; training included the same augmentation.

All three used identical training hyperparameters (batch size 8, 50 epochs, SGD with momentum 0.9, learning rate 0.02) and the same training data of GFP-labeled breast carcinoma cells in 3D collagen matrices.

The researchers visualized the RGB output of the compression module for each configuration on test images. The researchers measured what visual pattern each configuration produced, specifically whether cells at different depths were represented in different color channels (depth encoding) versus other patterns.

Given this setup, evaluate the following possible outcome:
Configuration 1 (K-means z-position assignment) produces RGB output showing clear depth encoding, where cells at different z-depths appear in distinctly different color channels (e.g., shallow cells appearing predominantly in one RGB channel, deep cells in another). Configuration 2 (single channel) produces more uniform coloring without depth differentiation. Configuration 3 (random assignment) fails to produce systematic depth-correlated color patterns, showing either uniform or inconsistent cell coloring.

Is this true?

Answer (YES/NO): YES